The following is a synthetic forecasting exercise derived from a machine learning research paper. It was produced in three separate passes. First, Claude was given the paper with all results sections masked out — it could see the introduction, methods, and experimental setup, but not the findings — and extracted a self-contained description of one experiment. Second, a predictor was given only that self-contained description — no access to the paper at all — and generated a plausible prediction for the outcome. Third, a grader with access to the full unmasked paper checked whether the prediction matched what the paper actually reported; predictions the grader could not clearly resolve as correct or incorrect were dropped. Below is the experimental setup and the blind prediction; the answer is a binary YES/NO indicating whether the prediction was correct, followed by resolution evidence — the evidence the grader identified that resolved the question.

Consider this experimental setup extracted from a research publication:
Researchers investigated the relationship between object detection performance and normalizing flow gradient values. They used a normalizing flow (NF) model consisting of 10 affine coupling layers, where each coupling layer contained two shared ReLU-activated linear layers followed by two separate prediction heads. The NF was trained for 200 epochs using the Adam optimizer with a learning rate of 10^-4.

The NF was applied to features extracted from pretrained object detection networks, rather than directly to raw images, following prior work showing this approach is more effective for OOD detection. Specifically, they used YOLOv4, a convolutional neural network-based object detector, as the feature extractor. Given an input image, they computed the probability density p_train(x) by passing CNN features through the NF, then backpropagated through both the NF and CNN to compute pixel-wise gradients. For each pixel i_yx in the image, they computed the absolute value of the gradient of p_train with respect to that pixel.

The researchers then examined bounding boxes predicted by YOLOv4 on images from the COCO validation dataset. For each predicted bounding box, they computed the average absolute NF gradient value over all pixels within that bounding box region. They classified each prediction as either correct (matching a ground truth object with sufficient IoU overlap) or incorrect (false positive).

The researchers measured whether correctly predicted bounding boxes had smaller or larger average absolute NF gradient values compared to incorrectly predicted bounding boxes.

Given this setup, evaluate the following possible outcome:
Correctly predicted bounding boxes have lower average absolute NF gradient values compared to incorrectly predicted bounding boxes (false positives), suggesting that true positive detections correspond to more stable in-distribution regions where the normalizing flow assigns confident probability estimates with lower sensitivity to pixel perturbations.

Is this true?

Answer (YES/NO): YES